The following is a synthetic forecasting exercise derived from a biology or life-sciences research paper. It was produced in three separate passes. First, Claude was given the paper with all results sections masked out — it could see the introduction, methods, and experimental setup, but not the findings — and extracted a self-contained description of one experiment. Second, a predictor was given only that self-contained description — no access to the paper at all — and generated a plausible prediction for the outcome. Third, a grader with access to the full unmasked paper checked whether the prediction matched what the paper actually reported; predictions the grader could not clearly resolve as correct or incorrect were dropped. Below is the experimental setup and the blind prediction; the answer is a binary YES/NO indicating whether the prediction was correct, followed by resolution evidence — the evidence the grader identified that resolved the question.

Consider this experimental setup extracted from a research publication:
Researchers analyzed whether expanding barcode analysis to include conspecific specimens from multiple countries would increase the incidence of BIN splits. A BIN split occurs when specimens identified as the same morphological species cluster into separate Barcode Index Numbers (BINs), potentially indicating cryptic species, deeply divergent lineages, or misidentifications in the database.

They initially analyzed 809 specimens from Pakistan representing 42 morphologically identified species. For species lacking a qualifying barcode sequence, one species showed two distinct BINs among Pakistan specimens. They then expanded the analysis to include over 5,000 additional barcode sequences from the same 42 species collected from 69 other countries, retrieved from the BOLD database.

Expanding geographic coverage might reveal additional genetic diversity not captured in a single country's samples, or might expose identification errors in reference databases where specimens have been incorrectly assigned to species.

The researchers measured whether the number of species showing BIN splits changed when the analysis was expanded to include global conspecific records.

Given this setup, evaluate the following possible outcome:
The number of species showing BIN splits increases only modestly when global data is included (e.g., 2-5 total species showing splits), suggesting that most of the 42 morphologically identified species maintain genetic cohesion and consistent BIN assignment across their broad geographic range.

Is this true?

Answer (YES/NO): NO